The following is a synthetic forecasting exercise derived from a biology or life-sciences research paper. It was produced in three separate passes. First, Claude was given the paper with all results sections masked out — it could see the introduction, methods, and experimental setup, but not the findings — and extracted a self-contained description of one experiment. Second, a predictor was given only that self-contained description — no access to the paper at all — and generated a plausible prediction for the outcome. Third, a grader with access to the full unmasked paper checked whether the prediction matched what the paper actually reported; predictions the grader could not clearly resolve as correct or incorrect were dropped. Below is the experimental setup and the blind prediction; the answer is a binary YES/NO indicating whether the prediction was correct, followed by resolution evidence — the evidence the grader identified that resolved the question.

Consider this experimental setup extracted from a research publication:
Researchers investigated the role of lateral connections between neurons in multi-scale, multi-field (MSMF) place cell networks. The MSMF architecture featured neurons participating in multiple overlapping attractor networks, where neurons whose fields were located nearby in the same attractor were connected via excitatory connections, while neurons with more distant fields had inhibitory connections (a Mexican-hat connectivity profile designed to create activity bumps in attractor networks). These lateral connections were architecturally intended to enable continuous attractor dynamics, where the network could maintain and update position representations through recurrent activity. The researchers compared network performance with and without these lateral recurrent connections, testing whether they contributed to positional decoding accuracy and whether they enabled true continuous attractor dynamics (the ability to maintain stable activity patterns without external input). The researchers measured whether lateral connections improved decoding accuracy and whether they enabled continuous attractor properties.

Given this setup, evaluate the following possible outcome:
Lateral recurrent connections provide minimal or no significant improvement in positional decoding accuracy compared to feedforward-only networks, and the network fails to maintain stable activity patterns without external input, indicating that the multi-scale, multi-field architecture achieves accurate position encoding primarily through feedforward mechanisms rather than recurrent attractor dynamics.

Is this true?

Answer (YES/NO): YES